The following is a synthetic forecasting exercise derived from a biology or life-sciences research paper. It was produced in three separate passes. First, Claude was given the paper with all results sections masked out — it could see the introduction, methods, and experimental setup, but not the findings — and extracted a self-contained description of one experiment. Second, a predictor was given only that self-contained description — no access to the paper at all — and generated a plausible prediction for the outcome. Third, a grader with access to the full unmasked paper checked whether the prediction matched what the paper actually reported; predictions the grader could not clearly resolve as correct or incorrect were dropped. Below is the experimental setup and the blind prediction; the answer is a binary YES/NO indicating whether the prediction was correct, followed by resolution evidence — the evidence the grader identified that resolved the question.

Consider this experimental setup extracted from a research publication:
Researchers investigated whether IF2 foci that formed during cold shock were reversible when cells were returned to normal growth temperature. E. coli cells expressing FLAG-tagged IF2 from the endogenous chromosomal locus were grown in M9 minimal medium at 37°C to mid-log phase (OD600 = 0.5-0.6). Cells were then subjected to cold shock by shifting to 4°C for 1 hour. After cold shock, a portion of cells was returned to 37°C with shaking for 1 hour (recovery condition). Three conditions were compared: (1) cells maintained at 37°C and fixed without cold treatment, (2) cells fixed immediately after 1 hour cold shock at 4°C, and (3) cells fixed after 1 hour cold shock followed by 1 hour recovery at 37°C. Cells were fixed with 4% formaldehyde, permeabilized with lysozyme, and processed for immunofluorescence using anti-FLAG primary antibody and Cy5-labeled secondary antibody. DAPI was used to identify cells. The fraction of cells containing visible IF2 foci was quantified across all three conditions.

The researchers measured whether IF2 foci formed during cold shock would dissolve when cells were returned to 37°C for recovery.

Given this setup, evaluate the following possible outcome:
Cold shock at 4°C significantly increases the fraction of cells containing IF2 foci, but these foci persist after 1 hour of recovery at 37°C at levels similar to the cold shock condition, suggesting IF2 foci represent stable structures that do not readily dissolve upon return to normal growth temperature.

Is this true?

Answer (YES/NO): NO